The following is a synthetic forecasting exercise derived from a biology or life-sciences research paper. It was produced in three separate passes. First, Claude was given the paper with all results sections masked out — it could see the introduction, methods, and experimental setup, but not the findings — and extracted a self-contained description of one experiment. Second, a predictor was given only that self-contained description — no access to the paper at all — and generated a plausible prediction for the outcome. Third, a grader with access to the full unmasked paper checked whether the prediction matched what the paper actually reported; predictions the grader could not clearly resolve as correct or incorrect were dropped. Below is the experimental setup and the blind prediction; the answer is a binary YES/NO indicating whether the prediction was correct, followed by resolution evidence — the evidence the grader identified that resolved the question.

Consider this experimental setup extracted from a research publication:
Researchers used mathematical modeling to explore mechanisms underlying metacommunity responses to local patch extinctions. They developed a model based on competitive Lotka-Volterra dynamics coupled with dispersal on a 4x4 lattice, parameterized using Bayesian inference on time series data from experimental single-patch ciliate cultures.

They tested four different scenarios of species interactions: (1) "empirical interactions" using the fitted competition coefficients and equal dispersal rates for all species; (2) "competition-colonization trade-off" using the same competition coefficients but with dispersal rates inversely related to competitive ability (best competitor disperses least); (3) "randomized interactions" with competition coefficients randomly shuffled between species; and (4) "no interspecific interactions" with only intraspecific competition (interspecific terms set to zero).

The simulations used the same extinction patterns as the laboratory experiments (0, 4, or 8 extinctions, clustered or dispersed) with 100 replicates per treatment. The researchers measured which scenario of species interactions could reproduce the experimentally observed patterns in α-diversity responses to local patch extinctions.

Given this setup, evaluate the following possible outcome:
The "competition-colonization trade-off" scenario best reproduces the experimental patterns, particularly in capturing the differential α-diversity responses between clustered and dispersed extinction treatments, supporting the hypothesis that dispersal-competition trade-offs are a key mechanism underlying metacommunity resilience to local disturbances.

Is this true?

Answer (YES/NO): NO